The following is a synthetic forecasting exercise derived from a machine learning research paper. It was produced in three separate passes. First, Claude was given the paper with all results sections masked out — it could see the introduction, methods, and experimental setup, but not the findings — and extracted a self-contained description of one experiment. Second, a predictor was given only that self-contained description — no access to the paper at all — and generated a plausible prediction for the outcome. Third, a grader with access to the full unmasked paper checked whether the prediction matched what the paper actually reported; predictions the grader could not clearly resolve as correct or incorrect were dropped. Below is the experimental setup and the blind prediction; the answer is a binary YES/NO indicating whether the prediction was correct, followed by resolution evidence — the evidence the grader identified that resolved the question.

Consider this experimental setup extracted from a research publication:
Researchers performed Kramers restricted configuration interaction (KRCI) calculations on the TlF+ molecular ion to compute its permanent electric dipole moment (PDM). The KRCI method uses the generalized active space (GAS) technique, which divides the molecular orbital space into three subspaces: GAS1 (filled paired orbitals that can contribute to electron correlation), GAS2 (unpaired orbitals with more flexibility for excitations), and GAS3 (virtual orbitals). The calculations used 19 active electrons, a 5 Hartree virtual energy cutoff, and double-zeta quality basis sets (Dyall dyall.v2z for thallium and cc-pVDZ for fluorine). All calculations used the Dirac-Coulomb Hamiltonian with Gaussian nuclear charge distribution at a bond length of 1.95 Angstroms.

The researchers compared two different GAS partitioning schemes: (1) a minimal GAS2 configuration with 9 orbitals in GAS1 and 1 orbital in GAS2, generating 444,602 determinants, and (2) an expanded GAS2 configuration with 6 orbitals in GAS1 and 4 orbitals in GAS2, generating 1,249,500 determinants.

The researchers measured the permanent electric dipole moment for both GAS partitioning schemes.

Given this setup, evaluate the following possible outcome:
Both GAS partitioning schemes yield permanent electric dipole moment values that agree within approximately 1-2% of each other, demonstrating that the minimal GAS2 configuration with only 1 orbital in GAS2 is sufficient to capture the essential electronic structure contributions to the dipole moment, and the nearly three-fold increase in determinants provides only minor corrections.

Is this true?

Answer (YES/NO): NO